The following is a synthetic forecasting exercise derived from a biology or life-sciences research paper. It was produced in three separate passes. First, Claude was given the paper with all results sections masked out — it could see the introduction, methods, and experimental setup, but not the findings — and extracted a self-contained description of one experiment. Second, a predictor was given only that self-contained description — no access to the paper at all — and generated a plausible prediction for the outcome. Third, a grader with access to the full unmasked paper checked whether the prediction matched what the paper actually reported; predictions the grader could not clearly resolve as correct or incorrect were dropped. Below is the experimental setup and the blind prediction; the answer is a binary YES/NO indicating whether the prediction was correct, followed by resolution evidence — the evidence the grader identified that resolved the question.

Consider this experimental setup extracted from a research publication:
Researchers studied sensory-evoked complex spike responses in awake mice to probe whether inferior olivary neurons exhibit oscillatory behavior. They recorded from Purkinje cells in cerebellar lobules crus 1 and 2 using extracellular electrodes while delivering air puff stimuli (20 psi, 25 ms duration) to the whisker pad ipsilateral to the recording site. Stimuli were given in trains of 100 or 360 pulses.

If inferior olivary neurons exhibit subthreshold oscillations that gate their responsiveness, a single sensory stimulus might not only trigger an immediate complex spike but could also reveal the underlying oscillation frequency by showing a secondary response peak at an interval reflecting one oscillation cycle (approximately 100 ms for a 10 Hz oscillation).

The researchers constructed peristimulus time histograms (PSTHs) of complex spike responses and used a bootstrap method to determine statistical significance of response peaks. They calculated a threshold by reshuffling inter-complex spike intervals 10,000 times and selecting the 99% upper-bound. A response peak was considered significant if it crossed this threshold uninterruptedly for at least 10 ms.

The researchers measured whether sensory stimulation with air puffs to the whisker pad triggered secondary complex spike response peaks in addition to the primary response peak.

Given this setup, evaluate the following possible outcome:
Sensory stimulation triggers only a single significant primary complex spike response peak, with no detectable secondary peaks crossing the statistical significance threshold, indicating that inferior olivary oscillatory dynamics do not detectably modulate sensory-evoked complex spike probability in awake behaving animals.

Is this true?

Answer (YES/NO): NO